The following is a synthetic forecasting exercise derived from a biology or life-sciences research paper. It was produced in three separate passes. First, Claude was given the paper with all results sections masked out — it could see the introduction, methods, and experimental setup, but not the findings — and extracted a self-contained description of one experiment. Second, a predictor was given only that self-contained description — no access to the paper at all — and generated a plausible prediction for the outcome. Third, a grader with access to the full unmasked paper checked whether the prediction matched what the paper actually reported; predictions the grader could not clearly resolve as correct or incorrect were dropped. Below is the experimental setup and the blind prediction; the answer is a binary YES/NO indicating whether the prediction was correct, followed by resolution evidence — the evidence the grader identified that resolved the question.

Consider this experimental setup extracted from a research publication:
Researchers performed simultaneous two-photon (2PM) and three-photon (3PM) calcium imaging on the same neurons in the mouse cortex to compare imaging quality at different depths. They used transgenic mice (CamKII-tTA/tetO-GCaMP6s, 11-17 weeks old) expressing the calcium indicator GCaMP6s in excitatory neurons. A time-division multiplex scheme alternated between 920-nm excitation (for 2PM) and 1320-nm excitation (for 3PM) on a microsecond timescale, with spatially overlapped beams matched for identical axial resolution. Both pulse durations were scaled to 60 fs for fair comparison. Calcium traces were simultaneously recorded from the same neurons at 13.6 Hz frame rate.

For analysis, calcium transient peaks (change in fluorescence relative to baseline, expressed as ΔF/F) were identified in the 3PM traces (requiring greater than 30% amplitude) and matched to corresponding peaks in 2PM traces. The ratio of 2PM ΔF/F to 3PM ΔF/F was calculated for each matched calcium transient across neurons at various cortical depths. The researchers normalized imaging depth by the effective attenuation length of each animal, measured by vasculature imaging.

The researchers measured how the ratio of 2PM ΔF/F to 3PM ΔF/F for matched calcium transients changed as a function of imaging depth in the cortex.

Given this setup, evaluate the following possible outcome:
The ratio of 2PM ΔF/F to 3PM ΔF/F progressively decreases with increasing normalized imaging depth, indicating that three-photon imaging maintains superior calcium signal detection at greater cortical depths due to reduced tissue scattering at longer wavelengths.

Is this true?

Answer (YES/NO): NO